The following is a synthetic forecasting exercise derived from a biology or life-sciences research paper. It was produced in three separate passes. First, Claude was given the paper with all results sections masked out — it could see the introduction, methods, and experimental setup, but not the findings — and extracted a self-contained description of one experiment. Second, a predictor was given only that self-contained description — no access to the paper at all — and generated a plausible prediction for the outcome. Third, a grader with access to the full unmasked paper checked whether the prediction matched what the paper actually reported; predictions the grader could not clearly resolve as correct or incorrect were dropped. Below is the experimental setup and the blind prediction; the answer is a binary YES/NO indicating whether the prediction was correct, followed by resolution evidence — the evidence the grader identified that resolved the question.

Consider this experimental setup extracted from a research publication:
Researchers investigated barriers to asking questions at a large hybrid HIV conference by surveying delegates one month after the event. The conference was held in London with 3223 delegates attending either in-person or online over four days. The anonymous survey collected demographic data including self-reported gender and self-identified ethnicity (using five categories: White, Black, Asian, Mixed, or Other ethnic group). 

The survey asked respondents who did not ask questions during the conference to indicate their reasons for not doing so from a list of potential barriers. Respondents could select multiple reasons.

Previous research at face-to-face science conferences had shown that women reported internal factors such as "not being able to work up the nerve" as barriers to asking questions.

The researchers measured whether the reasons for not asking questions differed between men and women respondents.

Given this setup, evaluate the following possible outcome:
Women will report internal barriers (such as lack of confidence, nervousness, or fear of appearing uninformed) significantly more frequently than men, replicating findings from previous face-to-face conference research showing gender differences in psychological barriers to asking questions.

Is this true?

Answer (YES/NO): YES